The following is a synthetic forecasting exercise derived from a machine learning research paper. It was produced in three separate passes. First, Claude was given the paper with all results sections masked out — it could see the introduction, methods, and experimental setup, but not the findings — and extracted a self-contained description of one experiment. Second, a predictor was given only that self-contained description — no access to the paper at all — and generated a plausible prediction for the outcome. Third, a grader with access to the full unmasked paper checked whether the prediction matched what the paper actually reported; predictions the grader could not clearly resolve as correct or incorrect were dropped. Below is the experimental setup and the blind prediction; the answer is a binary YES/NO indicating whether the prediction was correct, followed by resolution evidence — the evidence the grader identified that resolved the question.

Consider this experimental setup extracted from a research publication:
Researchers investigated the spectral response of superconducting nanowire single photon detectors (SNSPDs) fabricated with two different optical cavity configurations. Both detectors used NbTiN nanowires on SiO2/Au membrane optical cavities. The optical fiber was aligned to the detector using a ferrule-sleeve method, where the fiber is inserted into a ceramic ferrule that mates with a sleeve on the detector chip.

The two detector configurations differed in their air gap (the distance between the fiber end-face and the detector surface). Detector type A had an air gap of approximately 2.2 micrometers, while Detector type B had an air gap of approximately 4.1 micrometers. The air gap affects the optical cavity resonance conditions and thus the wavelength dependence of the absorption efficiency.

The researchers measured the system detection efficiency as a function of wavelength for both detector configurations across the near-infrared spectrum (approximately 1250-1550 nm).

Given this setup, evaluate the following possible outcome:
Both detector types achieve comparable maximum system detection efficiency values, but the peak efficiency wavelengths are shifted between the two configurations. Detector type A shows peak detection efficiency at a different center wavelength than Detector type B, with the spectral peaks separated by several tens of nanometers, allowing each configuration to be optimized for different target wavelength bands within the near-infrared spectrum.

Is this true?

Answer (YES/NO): YES